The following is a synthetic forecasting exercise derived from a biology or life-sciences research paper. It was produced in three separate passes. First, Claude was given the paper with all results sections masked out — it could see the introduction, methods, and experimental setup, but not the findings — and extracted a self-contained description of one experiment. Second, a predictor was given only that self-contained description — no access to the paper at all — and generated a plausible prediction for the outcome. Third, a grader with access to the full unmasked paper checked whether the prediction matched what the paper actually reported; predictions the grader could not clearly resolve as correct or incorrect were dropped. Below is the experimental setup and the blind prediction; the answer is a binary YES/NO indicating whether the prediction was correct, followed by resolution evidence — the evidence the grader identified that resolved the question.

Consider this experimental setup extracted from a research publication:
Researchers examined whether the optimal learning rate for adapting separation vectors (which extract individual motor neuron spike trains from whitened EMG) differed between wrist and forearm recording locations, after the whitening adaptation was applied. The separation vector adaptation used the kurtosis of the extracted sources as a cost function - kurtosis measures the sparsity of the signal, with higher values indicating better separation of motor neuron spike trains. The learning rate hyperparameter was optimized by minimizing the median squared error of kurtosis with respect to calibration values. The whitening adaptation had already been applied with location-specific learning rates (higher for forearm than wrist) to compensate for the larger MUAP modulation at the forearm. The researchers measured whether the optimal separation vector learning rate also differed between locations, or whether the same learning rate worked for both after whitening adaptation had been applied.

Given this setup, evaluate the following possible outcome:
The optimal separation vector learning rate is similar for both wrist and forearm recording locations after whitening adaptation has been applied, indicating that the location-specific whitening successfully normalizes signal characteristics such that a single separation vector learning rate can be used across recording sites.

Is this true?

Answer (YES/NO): YES